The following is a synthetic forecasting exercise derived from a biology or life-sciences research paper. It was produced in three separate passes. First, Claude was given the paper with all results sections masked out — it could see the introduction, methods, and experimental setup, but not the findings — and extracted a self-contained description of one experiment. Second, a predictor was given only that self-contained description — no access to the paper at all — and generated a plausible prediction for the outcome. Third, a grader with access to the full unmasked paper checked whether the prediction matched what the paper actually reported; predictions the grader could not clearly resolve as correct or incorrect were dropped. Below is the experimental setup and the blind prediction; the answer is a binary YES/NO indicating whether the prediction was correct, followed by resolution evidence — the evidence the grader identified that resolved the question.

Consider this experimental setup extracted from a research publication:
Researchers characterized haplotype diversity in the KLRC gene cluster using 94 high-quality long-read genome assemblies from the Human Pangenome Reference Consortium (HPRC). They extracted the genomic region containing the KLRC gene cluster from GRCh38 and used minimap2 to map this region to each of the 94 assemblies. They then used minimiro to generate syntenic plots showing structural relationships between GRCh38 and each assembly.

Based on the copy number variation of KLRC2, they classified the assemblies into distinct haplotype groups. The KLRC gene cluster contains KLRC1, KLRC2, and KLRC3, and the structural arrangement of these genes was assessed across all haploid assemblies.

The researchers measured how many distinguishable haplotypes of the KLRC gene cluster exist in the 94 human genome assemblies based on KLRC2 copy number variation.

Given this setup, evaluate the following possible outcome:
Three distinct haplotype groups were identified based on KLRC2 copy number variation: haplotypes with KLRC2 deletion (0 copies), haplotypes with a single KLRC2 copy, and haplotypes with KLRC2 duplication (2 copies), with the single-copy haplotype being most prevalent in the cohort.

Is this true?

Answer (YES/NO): YES